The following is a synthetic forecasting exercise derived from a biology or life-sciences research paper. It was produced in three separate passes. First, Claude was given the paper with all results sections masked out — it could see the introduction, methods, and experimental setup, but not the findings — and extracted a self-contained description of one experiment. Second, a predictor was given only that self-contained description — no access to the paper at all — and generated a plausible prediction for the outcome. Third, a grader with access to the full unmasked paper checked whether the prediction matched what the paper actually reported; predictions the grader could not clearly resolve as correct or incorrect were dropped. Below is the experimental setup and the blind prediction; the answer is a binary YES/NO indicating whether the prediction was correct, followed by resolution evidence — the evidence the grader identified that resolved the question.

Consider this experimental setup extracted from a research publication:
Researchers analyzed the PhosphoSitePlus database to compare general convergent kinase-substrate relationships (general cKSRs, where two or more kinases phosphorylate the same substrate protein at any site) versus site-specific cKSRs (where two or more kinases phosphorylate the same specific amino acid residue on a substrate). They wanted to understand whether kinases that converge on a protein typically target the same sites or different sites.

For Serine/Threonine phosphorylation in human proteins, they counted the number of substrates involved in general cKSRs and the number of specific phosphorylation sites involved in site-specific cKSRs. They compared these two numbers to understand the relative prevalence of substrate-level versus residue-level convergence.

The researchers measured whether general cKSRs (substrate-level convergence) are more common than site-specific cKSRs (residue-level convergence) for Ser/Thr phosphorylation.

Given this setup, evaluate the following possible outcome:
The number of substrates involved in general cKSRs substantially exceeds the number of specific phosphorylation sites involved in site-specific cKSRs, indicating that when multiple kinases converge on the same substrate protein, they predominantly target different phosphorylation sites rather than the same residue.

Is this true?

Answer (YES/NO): NO